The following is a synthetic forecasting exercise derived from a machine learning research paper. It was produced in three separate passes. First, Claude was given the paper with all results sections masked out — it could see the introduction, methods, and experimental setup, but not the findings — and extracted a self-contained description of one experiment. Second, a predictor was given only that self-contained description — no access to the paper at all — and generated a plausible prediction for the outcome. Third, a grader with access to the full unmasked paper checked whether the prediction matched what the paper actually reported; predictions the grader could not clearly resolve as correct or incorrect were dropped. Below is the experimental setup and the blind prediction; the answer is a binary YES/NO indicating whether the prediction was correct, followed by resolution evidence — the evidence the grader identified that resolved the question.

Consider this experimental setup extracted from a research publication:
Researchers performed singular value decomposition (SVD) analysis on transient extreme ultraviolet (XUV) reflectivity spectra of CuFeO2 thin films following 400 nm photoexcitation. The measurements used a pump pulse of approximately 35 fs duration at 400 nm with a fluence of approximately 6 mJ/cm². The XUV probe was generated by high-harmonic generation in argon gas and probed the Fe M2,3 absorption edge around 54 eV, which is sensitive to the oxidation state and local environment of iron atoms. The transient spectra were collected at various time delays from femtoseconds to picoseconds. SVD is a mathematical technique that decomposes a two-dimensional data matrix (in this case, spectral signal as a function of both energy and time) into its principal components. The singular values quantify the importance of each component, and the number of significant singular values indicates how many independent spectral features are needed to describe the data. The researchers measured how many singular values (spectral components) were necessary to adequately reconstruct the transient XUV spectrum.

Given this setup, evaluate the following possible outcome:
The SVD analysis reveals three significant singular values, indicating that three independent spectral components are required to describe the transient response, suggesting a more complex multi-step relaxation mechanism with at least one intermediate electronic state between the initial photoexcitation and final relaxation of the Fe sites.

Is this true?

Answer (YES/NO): YES